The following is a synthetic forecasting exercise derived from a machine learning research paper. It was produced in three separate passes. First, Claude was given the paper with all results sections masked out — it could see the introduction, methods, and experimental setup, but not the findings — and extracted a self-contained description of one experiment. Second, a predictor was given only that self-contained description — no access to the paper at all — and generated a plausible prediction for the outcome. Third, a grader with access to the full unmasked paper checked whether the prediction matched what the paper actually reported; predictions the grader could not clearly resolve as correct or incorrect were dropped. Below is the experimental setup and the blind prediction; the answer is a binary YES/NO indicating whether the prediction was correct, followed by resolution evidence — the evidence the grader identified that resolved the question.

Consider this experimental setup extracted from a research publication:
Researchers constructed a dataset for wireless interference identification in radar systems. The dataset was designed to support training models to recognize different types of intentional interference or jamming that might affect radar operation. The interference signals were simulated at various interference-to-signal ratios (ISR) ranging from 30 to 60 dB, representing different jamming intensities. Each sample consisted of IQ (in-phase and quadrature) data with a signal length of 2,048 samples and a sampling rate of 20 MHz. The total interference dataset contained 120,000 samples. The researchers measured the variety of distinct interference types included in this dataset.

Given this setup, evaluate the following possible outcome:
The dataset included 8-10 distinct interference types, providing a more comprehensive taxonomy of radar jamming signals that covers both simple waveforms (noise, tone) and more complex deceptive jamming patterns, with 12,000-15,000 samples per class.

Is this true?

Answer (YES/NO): NO